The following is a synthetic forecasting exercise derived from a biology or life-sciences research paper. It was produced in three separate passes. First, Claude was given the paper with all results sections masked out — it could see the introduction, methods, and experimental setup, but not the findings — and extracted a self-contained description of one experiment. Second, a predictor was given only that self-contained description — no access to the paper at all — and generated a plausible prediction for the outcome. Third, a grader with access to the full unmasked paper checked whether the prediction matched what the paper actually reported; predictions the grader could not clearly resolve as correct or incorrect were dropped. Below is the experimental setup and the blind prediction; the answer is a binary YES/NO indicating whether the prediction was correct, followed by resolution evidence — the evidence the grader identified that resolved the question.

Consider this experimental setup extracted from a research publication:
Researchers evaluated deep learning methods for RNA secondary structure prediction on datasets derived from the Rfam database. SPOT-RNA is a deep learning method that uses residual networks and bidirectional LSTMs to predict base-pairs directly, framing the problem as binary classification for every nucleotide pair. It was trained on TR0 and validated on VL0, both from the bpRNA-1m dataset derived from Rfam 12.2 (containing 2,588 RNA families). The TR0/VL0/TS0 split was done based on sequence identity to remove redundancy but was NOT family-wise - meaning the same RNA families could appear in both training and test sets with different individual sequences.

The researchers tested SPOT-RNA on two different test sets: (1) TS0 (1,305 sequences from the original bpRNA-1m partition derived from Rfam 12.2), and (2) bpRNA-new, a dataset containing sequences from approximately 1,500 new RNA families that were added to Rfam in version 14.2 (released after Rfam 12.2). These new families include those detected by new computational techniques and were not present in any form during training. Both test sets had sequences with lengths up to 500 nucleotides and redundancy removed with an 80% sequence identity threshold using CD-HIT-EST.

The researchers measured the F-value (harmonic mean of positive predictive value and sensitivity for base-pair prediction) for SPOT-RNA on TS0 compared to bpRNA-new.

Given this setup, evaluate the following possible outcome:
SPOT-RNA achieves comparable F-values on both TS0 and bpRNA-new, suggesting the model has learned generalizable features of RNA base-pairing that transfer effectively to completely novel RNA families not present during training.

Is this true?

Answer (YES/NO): NO